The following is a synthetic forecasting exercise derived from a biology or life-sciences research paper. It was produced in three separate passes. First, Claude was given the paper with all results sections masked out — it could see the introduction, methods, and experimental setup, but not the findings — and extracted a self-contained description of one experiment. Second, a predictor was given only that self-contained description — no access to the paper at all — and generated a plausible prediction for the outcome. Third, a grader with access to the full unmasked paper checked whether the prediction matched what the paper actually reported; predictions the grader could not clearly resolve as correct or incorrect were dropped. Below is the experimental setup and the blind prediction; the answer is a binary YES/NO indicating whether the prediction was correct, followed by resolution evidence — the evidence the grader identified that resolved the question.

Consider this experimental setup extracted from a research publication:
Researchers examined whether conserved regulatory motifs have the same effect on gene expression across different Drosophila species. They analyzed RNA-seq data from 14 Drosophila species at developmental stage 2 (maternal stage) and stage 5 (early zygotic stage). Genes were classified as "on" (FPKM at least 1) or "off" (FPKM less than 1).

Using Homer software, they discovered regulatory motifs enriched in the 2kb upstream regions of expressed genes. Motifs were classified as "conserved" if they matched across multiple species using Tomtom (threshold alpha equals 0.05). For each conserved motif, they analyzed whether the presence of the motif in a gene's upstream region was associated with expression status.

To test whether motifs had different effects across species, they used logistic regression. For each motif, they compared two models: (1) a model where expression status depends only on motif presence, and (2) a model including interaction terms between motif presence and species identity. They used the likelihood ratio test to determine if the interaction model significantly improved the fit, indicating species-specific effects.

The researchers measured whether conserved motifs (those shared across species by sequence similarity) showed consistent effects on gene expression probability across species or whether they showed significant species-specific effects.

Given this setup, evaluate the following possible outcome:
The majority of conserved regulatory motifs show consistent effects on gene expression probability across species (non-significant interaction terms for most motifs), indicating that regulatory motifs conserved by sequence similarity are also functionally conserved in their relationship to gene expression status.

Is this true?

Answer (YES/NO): NO